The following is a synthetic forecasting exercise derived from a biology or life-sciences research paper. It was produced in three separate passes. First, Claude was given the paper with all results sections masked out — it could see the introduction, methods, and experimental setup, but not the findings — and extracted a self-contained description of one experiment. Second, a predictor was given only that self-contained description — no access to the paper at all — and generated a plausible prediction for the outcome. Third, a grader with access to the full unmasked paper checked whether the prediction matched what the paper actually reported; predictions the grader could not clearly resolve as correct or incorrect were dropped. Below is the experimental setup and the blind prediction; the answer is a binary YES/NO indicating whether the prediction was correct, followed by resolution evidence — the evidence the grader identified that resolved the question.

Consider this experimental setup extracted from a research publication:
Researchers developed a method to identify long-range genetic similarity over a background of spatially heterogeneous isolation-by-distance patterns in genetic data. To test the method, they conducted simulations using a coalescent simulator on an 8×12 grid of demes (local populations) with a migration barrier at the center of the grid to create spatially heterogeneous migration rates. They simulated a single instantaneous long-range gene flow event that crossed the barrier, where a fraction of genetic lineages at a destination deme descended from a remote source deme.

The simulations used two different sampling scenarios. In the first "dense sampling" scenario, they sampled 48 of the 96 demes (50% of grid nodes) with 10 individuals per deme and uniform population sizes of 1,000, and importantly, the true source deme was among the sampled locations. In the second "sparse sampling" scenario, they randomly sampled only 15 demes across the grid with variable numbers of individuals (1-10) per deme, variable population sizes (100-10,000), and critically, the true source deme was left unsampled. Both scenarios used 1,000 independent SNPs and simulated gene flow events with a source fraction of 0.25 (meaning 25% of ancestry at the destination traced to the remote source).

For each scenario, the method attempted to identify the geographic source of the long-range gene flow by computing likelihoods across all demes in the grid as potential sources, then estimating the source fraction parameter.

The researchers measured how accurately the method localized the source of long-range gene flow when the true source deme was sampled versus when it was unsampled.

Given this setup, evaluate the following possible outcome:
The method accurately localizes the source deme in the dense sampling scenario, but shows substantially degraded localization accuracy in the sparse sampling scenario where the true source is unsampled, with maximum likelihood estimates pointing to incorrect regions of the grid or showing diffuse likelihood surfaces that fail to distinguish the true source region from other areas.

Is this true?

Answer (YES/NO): NO